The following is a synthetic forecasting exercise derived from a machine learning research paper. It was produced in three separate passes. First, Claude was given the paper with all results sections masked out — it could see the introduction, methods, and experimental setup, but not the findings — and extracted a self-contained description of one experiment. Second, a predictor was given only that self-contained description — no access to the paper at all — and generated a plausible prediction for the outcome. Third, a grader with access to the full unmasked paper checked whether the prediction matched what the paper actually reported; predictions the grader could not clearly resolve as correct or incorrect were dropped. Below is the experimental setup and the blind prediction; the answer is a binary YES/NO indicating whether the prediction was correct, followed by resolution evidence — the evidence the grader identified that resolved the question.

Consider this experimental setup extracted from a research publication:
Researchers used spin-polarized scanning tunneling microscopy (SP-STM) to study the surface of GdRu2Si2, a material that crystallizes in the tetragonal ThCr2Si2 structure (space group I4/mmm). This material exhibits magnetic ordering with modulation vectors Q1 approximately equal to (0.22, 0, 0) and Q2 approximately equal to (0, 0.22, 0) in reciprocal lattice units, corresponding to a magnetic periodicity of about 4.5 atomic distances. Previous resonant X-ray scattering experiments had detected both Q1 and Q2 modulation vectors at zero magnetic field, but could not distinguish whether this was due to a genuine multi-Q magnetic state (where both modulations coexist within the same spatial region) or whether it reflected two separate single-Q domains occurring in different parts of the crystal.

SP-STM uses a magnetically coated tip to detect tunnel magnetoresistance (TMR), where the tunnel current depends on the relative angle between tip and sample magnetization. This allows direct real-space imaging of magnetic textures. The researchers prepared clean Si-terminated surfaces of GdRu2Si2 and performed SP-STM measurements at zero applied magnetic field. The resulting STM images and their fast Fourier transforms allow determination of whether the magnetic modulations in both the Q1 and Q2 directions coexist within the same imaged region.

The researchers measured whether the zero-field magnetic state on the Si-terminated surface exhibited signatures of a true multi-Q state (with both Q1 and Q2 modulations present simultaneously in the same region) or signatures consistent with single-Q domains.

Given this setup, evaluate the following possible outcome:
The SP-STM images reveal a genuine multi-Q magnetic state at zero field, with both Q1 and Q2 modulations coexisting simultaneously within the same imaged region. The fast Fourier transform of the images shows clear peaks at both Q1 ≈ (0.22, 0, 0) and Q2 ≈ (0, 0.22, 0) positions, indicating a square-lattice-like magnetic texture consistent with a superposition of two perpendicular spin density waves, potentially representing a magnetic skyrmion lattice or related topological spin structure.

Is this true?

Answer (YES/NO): YES